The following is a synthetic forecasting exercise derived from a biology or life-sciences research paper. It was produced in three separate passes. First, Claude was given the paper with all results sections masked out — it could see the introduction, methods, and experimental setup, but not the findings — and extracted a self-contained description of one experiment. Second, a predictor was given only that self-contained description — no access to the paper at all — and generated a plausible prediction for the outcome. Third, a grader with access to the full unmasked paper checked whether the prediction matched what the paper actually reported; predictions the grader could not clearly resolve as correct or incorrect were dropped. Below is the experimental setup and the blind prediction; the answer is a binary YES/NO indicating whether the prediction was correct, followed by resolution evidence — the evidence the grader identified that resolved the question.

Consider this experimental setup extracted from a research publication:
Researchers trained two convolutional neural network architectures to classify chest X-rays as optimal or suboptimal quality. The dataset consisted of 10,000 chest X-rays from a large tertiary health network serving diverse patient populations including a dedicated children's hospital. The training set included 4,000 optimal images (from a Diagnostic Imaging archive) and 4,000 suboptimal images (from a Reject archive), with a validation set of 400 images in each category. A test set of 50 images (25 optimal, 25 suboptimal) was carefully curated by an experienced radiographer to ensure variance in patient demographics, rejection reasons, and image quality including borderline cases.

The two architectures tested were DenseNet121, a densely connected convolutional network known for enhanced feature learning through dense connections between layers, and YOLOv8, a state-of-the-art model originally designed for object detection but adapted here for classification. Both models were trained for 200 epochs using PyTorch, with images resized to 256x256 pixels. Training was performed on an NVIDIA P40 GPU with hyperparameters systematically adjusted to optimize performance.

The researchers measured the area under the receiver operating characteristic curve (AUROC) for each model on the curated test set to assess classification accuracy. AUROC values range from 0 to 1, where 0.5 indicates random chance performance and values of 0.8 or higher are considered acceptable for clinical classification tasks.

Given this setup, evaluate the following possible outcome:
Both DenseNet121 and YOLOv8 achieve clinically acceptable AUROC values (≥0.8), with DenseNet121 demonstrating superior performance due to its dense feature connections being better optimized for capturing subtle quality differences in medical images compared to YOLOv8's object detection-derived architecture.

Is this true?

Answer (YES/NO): NO